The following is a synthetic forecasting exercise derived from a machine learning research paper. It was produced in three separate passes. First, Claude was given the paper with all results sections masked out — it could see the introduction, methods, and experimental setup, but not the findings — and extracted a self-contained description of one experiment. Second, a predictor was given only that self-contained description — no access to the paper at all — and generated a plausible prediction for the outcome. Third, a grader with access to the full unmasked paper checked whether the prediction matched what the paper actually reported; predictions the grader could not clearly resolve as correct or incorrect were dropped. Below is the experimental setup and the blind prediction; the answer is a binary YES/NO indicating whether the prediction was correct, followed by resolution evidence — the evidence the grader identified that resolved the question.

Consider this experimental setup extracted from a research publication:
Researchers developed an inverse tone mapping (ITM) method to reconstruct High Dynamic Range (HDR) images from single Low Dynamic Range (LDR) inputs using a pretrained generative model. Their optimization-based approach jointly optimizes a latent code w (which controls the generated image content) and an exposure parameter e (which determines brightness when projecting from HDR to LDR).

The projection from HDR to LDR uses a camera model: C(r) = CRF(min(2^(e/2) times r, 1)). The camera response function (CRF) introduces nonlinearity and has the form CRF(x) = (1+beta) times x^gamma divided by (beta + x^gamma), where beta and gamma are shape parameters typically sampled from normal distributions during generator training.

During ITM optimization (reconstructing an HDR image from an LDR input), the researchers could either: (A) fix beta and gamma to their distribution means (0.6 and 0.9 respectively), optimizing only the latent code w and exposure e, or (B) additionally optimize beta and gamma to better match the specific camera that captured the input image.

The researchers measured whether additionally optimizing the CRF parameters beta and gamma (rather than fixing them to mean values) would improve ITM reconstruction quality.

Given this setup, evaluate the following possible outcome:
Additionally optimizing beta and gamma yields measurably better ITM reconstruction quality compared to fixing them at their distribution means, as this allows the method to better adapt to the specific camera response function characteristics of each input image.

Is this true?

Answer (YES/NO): NO